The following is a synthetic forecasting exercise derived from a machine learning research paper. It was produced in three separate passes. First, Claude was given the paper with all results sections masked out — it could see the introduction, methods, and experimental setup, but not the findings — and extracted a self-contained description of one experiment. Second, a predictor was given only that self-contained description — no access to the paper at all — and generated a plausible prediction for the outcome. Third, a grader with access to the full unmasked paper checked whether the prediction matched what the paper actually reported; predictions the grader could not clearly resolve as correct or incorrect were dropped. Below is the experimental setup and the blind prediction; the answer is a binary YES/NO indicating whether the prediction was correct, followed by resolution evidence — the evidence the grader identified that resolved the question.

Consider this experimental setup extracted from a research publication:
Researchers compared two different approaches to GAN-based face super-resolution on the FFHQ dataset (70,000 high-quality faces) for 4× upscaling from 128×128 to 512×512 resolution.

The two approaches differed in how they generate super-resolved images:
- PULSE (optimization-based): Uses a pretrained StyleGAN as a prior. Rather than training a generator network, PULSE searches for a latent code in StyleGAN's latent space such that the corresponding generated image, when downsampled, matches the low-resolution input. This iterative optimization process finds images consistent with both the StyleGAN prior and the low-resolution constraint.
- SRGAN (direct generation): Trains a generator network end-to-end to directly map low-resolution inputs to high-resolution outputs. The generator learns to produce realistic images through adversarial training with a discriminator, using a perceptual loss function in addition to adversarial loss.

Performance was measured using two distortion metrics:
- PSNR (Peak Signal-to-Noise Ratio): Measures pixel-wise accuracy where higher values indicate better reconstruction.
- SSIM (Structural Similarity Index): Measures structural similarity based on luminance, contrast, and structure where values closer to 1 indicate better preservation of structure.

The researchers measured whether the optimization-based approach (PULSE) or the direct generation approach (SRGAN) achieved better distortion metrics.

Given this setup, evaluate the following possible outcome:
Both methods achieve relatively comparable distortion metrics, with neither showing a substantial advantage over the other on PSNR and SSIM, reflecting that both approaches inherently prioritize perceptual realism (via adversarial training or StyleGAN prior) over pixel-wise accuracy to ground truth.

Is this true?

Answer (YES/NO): NO